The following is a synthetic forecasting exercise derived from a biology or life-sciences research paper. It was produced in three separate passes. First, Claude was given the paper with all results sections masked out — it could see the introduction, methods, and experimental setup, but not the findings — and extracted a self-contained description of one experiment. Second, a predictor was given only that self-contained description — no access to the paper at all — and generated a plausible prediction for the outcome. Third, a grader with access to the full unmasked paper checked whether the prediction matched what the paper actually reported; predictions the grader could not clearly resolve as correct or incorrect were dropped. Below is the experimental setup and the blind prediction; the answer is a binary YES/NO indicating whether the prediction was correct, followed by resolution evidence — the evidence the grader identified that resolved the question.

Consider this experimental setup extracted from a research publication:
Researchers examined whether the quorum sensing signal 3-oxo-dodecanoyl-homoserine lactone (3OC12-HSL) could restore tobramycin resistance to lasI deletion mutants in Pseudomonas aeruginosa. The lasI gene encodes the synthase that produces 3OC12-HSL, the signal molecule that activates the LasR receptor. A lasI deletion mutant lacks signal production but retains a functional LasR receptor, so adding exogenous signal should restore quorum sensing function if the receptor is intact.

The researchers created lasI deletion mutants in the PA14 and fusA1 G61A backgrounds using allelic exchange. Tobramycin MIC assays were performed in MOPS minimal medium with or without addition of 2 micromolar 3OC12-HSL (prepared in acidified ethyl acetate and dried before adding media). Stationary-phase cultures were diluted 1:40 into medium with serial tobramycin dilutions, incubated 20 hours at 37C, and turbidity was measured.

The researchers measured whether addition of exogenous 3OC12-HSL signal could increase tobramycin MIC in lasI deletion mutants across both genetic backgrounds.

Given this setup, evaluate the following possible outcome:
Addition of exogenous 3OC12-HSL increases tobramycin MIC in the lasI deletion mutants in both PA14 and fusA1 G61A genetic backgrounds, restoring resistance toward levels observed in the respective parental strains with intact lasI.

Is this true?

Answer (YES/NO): NO